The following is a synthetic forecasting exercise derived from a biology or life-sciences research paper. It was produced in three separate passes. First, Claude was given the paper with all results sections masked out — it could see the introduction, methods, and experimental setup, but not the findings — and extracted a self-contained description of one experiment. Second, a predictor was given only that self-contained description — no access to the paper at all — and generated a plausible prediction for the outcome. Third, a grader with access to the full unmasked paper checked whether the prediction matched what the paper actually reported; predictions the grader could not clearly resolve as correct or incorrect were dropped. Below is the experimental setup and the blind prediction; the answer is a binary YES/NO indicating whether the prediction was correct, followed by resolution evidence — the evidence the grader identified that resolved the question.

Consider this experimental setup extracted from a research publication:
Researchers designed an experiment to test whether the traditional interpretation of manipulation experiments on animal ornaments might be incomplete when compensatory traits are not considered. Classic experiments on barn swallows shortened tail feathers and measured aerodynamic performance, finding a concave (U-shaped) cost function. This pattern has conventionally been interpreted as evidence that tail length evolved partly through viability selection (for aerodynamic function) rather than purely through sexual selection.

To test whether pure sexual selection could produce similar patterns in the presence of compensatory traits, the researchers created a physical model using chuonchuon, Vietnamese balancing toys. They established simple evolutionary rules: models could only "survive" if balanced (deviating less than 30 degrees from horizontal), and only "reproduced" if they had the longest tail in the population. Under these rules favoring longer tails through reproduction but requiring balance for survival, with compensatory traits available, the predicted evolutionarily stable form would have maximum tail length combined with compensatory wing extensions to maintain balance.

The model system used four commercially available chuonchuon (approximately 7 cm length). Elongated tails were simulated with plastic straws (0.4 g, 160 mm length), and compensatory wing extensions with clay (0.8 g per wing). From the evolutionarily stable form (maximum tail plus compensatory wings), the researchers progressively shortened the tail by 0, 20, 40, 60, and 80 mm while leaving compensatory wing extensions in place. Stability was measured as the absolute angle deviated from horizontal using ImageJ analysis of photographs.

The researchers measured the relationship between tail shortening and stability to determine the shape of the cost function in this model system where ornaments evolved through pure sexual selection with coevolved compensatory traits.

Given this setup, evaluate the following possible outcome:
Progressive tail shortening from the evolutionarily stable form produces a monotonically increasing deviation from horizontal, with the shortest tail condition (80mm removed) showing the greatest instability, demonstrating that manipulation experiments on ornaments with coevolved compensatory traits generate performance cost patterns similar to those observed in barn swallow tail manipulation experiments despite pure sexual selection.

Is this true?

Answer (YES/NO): NO